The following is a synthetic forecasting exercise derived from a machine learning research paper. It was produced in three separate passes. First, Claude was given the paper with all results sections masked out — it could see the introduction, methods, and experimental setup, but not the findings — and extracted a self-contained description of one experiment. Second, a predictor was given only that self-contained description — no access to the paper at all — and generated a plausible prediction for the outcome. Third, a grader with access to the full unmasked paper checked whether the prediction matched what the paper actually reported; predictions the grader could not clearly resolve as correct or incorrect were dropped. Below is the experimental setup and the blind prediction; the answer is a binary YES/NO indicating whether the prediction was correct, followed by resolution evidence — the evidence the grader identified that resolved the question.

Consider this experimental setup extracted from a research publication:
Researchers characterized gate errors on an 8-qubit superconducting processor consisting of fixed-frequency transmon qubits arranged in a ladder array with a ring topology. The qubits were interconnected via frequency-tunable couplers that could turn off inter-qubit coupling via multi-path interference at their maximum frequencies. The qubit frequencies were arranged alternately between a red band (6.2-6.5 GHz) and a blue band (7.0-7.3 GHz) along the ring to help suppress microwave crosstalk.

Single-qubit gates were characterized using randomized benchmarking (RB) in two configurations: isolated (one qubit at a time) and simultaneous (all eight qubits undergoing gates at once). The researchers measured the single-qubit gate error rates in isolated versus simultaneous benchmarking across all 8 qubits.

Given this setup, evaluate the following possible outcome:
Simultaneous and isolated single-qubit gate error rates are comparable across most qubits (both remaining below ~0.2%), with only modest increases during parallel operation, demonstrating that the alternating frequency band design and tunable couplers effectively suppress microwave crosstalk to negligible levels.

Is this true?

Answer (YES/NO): YES